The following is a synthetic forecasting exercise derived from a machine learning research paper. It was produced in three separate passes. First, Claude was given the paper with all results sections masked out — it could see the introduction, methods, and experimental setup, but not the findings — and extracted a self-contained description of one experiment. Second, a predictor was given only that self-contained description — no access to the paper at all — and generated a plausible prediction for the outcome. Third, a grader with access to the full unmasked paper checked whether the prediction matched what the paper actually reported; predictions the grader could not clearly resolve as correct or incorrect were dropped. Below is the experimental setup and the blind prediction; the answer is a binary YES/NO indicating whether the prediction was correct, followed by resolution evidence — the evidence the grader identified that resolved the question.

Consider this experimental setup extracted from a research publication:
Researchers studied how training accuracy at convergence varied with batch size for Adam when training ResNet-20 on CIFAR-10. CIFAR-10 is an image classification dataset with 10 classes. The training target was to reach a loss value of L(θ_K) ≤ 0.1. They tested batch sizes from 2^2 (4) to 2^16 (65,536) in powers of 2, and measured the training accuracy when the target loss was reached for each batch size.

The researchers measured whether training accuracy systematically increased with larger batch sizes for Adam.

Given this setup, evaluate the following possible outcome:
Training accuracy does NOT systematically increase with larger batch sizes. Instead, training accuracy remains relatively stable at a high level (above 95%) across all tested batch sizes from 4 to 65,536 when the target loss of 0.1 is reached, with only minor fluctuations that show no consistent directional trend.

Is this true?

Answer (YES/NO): NO